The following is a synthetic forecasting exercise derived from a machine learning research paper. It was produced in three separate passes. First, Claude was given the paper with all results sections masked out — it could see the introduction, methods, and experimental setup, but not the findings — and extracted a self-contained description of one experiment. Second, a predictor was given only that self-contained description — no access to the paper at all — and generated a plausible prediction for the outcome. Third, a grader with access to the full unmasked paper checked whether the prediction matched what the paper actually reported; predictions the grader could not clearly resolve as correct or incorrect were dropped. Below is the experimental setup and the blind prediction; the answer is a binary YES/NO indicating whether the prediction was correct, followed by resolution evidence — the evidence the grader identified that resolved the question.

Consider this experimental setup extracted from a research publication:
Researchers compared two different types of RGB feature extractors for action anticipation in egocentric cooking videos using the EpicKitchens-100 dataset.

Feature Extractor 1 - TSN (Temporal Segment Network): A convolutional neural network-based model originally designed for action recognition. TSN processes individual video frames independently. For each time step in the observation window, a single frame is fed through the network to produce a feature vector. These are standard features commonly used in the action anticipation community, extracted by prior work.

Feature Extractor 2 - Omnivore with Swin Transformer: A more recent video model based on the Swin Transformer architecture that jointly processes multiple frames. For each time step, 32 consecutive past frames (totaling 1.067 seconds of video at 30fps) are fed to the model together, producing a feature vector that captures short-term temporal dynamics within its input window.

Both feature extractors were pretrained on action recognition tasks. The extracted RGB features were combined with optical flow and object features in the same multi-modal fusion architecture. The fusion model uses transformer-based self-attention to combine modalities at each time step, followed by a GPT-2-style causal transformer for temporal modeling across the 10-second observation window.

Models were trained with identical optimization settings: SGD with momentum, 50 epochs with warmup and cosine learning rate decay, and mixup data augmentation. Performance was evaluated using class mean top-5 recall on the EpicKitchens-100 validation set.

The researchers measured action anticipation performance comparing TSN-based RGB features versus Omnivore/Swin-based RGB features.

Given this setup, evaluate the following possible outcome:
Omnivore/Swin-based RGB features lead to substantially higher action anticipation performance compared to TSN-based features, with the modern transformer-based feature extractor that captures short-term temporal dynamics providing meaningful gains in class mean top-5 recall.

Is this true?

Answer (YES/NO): YES